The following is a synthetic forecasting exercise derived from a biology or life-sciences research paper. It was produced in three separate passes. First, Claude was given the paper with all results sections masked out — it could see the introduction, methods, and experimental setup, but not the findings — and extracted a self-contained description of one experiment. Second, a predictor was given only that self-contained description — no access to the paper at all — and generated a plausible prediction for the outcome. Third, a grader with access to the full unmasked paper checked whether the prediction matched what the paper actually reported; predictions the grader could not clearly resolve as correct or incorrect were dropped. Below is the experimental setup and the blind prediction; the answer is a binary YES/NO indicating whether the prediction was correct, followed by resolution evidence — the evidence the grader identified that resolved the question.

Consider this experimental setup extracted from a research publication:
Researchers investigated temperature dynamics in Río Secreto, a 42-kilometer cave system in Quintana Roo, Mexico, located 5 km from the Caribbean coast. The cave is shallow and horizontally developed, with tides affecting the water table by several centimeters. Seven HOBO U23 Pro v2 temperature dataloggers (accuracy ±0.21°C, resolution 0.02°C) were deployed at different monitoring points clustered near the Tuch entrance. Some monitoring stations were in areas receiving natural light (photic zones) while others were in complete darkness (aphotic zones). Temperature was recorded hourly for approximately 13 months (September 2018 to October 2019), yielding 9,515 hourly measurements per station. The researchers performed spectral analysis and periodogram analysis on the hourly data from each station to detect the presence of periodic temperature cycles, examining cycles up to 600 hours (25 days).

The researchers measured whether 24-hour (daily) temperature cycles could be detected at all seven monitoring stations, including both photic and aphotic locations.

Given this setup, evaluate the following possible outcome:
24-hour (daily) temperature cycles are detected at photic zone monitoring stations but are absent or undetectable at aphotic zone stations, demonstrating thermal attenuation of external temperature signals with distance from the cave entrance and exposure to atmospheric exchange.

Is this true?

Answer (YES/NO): NO